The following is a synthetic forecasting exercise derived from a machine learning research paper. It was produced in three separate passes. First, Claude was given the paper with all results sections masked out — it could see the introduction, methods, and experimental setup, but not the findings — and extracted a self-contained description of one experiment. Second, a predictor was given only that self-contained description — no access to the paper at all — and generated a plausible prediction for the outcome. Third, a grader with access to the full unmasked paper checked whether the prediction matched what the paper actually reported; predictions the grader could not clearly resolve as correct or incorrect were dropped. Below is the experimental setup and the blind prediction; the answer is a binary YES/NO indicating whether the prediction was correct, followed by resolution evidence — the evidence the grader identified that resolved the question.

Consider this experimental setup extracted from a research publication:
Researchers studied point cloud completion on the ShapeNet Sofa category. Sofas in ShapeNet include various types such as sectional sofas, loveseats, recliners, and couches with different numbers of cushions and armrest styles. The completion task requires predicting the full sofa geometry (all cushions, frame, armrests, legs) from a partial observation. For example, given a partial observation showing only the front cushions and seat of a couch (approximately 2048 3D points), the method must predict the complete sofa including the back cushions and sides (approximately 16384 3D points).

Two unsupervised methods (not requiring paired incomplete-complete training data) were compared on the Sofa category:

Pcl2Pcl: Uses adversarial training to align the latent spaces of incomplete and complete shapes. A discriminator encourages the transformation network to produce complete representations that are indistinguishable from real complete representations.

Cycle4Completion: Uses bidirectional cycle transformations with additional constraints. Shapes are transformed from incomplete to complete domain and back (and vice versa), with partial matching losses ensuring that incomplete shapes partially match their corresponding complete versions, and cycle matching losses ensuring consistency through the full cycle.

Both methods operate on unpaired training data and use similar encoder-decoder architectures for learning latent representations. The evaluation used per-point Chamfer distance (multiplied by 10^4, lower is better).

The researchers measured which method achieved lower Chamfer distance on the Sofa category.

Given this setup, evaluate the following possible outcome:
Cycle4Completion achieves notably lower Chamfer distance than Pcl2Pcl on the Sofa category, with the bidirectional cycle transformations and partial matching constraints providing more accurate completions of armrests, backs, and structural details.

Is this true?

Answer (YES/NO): NO